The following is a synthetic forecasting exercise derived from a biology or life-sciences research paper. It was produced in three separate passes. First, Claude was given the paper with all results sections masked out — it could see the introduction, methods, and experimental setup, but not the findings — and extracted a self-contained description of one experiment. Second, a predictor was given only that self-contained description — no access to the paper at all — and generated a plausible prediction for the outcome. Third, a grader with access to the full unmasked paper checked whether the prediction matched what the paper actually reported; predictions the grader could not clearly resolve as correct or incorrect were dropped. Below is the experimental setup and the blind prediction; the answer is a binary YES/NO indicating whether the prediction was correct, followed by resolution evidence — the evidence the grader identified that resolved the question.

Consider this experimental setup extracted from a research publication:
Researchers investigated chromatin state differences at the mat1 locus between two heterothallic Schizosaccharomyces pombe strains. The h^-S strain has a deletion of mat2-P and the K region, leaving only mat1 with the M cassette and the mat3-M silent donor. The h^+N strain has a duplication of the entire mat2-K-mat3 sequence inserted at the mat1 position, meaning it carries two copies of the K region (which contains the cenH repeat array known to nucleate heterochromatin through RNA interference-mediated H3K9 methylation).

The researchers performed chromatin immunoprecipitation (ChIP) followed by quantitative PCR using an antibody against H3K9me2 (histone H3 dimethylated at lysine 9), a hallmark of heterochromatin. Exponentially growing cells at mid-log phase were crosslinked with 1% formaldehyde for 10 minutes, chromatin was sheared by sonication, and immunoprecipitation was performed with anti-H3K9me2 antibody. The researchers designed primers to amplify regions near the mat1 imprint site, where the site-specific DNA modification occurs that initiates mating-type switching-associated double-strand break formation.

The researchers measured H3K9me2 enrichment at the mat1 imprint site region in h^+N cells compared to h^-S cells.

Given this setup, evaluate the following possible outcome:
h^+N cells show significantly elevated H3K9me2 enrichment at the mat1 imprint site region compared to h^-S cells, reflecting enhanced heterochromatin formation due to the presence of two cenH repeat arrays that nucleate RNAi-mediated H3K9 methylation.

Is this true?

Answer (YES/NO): YES